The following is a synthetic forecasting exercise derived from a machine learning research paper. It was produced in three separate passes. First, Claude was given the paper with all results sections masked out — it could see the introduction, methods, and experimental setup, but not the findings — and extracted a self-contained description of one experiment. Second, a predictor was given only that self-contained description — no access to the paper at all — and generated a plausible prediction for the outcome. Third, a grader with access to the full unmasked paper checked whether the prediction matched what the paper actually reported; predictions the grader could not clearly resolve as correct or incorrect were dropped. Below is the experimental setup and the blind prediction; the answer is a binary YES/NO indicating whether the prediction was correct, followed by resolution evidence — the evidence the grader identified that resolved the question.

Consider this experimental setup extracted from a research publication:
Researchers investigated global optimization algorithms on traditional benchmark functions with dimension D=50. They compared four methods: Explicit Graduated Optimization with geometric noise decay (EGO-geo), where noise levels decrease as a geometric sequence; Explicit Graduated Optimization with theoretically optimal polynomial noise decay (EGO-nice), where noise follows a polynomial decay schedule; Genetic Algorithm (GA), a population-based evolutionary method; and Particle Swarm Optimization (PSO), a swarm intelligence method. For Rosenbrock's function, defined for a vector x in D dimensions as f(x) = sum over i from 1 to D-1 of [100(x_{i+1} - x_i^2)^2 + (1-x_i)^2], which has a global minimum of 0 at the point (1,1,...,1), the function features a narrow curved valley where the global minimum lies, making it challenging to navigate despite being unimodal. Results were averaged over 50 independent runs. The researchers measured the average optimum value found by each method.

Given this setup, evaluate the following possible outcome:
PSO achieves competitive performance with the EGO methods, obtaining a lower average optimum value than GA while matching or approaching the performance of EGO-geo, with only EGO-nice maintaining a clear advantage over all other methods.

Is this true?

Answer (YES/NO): NO